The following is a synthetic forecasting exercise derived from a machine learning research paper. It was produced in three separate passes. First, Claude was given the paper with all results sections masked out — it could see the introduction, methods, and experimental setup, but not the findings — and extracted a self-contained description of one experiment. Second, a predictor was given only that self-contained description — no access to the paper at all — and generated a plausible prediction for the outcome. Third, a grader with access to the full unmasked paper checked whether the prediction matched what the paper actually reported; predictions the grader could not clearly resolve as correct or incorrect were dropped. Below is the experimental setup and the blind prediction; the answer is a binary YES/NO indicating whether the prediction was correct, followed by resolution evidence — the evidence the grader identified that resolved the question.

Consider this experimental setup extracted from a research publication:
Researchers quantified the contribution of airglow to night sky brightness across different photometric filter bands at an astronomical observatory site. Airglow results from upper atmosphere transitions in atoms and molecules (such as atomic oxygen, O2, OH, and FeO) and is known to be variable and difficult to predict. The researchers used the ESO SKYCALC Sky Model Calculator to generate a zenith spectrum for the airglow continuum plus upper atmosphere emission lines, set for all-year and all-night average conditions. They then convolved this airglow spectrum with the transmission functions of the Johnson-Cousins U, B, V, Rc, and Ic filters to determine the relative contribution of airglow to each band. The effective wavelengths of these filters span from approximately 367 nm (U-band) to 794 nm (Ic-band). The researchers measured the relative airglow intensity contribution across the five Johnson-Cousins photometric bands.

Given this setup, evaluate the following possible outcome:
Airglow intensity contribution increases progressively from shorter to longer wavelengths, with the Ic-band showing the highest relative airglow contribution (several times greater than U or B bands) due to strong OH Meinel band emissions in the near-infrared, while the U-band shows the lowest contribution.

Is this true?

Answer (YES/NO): NO